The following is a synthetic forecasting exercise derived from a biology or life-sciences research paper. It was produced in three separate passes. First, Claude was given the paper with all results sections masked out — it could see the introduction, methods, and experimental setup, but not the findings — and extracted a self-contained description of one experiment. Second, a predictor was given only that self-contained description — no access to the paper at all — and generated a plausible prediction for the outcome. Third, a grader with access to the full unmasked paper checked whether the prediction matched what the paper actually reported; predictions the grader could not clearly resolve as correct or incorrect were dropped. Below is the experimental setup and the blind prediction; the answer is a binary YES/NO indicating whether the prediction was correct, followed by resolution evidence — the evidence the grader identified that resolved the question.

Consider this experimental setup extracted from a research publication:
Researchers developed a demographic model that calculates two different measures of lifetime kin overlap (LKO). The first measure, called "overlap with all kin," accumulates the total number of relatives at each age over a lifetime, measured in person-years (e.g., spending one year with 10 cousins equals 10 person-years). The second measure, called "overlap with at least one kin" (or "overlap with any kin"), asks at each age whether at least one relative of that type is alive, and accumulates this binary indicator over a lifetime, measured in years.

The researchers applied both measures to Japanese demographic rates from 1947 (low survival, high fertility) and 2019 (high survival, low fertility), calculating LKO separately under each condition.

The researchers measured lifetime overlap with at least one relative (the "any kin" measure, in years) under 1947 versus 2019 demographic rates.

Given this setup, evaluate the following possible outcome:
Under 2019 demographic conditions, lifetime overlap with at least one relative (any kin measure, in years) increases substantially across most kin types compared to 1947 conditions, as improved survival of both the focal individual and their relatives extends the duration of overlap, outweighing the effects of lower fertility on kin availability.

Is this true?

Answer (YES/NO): YES